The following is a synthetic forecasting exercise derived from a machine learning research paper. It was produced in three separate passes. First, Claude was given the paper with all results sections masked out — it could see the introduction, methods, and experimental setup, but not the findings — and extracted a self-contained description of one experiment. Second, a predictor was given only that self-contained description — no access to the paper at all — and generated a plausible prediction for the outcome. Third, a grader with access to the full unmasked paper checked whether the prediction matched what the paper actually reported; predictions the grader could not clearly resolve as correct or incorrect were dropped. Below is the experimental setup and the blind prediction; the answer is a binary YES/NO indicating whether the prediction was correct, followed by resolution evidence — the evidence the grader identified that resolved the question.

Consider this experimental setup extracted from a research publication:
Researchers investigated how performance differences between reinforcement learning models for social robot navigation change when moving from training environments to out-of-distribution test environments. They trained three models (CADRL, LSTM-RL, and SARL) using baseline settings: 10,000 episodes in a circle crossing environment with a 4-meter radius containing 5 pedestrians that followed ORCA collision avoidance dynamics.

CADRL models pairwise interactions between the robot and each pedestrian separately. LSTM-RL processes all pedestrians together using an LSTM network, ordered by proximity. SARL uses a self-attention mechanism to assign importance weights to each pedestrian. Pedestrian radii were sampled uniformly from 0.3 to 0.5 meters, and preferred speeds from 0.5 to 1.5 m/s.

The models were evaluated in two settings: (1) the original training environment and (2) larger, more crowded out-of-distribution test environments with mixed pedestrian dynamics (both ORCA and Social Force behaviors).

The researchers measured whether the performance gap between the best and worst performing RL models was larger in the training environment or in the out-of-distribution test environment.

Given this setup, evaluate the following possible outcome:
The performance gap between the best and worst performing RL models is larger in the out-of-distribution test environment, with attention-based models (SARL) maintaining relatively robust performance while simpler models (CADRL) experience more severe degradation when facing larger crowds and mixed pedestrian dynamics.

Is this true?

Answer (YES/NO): NO